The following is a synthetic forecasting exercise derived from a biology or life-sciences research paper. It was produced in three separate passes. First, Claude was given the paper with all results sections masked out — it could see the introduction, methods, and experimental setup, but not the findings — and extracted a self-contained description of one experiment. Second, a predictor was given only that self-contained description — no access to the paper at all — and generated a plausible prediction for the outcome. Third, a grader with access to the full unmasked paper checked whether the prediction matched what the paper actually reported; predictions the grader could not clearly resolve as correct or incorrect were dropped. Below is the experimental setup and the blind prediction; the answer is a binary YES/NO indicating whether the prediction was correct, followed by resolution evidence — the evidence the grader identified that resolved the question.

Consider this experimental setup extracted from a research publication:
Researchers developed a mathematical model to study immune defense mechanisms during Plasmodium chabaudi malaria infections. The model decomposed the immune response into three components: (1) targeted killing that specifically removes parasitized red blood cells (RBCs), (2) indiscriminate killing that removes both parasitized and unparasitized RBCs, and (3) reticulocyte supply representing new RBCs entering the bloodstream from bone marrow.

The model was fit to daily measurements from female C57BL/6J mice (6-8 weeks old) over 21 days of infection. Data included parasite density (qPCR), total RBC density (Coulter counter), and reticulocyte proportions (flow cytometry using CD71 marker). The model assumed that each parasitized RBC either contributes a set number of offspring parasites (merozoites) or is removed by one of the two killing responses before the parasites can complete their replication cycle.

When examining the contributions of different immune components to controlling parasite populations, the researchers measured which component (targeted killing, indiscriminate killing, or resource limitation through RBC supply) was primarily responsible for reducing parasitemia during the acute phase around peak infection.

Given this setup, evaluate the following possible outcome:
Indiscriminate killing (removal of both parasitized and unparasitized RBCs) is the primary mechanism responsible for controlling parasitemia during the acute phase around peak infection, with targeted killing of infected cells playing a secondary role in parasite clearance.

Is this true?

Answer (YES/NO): NO